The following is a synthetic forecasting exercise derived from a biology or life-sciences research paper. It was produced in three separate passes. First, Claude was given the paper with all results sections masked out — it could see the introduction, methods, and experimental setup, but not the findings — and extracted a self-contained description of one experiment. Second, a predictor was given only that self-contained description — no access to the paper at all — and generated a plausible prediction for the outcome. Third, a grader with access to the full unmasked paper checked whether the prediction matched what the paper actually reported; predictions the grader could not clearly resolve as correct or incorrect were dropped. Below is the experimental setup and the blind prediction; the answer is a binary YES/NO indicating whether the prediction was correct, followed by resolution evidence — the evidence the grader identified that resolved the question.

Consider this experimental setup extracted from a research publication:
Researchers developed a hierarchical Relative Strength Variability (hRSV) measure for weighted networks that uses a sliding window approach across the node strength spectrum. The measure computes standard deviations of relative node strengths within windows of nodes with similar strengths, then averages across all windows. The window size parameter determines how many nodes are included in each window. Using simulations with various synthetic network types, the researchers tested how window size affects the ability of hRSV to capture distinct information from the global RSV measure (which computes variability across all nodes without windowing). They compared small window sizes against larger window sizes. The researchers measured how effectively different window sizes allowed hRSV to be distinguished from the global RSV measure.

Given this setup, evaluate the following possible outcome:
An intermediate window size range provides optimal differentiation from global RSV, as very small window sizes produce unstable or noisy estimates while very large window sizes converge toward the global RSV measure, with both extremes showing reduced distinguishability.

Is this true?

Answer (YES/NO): NO